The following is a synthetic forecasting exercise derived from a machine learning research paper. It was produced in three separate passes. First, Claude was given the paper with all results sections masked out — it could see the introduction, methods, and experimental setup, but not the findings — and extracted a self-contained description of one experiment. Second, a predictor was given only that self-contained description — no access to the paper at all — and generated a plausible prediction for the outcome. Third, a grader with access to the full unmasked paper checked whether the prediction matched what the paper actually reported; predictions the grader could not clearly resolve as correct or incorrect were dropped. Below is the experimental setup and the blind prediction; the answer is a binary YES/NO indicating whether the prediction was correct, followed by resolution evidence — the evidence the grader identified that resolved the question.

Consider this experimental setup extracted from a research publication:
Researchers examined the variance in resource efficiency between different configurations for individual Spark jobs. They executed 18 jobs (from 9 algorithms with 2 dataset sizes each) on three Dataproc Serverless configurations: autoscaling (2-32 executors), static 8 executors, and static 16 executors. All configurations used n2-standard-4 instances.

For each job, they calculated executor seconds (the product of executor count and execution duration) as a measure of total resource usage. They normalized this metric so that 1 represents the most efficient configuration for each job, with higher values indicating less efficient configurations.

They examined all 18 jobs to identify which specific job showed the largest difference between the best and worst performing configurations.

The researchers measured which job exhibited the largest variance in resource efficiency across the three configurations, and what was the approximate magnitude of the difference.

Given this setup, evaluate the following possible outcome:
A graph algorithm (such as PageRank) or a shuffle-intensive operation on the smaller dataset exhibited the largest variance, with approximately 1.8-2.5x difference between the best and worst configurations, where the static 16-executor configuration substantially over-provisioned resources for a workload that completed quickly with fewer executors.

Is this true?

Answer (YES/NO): NO